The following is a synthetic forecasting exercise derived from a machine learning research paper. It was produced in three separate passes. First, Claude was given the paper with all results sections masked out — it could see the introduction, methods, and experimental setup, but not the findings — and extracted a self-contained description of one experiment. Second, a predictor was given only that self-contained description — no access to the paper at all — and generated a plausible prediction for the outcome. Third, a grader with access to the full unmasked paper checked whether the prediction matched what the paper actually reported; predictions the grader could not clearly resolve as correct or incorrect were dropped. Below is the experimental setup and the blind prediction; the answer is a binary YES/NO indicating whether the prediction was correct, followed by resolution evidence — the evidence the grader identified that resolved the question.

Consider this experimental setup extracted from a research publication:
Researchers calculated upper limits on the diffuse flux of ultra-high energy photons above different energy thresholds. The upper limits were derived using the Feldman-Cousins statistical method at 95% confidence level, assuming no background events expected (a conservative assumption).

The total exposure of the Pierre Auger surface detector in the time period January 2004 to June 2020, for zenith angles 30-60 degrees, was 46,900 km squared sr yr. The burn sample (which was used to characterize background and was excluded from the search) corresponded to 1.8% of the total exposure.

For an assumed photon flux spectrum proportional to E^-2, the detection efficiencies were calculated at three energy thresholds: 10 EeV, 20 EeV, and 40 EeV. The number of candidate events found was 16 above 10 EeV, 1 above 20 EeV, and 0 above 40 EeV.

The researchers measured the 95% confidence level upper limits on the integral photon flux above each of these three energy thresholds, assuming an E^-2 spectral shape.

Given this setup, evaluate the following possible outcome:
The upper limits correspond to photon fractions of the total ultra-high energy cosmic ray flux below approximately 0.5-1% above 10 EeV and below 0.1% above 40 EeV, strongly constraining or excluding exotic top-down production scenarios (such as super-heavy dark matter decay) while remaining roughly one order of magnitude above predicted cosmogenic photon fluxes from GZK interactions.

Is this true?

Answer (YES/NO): NO